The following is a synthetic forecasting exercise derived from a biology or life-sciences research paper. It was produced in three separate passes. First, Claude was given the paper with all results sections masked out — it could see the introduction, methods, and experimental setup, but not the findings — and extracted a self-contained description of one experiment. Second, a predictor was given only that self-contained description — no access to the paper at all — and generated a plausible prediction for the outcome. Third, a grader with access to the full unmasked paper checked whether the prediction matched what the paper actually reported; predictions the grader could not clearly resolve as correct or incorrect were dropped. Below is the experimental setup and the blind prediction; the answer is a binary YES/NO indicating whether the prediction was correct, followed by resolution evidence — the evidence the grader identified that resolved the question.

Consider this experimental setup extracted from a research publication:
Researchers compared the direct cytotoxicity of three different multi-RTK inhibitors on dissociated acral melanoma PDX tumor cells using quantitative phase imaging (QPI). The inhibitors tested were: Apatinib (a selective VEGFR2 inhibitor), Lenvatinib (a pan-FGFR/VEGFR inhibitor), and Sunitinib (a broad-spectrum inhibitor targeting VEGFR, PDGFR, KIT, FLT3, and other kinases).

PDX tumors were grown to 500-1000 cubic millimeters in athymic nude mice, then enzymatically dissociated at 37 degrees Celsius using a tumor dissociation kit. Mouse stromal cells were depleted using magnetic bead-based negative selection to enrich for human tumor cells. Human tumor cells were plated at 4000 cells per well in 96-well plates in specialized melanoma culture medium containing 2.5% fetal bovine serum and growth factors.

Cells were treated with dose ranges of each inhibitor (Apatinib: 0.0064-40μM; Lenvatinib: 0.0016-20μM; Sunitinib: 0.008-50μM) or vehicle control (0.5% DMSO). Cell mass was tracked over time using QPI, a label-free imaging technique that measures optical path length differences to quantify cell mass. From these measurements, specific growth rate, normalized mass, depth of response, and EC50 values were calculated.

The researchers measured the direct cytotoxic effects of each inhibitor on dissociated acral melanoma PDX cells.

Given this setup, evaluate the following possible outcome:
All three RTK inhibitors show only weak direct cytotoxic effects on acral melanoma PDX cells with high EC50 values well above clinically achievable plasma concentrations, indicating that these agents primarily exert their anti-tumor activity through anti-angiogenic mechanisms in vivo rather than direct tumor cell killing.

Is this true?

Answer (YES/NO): NO